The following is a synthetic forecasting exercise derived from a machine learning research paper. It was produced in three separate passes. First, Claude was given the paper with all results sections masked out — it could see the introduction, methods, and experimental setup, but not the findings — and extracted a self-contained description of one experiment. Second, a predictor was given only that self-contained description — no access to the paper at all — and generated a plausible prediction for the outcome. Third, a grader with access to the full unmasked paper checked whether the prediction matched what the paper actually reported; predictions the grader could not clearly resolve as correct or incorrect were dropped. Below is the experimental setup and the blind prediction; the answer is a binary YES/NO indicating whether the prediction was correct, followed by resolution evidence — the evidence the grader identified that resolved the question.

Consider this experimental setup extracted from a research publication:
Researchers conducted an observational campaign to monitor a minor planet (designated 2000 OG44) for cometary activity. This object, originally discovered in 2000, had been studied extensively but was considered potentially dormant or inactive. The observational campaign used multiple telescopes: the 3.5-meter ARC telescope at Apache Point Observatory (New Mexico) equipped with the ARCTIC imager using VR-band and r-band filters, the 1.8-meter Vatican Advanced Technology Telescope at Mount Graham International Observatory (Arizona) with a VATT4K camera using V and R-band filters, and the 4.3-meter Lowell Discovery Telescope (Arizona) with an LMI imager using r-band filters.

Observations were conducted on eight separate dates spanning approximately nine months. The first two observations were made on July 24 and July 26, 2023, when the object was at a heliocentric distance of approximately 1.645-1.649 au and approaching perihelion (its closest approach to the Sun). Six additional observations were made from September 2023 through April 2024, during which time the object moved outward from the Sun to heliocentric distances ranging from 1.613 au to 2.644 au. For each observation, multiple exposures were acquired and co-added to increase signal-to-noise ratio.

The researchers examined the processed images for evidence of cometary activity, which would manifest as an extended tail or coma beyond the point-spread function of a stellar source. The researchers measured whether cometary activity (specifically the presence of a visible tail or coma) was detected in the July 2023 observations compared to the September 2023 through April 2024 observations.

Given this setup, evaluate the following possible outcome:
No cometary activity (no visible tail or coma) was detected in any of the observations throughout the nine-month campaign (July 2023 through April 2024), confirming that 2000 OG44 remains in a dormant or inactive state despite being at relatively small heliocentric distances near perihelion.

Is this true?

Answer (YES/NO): NO